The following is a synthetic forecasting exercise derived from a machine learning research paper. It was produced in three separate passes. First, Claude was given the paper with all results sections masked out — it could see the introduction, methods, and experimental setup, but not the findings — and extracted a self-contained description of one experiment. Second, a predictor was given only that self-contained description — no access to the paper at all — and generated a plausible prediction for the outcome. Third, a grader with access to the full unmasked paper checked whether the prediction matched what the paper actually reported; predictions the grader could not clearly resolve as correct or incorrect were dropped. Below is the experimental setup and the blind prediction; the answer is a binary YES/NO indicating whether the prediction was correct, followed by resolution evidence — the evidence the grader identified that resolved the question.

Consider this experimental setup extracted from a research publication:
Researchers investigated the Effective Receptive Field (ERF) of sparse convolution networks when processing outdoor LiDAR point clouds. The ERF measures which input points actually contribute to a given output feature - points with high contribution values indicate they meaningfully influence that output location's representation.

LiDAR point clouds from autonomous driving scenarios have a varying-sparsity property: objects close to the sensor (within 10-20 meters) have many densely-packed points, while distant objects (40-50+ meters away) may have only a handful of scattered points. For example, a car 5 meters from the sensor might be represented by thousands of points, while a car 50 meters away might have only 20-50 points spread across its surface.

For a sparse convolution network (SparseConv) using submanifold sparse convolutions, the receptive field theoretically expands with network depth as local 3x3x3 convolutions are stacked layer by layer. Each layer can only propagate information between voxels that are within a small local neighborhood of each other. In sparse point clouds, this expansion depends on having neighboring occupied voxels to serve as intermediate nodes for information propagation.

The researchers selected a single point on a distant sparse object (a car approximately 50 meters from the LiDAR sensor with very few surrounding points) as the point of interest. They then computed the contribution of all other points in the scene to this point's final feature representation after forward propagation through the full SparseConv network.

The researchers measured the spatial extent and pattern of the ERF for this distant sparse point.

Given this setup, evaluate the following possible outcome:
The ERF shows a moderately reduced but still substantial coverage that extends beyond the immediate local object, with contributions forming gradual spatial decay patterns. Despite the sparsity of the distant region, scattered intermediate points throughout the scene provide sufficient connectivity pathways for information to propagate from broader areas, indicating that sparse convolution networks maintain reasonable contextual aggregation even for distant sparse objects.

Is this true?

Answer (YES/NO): NO